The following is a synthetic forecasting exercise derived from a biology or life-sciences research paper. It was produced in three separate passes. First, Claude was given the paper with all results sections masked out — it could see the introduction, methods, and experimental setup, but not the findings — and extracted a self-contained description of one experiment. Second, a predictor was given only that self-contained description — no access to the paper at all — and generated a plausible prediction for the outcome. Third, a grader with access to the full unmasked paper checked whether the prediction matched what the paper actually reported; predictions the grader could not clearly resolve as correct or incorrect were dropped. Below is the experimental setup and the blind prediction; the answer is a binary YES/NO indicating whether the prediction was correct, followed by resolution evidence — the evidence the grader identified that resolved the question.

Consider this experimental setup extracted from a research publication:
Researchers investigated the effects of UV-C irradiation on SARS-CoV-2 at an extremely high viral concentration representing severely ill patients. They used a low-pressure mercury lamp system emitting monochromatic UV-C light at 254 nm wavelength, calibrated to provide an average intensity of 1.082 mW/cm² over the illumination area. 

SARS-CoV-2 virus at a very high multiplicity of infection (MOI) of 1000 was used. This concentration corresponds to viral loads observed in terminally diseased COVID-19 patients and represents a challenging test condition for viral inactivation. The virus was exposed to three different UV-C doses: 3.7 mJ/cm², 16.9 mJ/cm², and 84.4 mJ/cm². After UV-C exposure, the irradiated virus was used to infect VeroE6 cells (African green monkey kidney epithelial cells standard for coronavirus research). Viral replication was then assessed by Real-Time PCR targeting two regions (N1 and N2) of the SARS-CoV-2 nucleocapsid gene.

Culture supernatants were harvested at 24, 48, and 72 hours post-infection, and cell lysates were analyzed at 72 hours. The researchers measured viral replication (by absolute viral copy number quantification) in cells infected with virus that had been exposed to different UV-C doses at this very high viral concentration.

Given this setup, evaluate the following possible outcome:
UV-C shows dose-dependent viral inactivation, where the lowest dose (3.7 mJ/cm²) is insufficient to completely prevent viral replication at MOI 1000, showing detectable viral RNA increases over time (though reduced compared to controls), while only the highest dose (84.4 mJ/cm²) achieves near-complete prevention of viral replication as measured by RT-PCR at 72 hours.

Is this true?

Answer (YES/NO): NO